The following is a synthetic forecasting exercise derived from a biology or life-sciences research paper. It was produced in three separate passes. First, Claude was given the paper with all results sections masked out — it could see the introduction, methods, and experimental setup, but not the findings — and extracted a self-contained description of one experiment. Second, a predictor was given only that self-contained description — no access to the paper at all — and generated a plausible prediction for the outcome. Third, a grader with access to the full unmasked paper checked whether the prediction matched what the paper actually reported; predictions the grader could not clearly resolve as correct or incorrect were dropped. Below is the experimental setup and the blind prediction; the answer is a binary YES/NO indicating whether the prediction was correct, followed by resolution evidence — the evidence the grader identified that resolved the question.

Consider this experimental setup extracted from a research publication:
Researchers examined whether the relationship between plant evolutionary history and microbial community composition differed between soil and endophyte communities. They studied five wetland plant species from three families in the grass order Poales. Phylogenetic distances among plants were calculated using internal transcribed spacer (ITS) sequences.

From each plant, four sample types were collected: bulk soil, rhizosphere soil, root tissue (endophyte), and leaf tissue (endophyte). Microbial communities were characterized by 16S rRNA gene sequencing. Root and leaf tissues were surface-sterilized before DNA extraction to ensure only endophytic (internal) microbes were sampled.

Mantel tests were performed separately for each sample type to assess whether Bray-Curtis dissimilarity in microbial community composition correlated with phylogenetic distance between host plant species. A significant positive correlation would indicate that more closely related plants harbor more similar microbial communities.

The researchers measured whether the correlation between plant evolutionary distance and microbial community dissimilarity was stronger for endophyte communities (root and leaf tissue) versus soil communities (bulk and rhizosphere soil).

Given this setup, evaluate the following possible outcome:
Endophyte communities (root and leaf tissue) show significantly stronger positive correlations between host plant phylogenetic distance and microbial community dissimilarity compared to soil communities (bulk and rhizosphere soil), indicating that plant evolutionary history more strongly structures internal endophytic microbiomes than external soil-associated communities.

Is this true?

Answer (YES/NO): NO